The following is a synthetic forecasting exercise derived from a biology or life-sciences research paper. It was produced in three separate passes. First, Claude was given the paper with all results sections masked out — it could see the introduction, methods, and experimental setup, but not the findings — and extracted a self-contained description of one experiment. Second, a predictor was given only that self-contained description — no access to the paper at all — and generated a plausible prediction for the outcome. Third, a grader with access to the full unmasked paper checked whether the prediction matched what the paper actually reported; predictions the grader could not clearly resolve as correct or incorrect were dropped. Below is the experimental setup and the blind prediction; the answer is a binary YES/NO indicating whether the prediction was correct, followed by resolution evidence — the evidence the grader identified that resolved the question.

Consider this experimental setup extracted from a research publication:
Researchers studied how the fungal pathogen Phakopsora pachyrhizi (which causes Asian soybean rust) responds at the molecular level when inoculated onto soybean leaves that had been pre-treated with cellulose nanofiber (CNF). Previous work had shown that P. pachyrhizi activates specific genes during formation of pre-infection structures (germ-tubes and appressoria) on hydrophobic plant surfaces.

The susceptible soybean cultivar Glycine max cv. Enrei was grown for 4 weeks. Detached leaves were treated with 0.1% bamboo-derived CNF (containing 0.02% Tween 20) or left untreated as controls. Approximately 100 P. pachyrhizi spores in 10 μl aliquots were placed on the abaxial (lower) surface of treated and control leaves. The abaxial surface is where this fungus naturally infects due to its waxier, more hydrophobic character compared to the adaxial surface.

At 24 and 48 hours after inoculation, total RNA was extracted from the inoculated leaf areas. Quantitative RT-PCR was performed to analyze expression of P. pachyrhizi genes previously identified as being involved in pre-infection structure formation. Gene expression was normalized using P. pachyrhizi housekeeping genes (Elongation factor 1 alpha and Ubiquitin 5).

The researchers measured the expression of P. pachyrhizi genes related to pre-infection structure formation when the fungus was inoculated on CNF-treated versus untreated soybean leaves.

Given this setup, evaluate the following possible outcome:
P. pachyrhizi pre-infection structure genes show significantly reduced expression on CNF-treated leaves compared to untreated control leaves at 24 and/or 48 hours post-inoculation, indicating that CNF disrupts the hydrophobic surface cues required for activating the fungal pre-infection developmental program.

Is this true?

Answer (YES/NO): YES